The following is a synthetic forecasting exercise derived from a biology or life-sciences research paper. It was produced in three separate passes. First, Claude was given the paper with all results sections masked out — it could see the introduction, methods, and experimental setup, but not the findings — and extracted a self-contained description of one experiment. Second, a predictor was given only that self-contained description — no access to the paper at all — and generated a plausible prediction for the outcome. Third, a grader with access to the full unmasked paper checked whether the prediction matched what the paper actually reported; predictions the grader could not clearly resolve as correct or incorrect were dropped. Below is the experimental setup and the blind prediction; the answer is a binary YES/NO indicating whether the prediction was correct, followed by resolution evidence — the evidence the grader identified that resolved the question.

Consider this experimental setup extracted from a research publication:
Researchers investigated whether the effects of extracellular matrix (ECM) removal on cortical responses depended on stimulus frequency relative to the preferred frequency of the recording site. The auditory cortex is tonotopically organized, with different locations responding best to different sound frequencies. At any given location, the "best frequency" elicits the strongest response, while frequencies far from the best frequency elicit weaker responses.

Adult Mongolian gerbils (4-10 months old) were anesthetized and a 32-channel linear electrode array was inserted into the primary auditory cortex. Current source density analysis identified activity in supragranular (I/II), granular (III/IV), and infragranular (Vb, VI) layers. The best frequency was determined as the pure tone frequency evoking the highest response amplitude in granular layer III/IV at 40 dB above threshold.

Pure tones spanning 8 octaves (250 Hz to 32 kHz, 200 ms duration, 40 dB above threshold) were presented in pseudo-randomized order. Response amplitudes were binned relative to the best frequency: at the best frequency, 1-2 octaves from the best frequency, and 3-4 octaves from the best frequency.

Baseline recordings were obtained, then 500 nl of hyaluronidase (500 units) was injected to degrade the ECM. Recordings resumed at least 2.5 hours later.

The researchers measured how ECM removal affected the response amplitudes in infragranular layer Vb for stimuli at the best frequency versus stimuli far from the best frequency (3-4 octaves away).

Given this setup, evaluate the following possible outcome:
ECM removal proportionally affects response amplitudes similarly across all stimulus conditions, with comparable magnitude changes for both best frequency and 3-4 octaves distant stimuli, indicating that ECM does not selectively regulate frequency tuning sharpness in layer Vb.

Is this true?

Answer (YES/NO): NO